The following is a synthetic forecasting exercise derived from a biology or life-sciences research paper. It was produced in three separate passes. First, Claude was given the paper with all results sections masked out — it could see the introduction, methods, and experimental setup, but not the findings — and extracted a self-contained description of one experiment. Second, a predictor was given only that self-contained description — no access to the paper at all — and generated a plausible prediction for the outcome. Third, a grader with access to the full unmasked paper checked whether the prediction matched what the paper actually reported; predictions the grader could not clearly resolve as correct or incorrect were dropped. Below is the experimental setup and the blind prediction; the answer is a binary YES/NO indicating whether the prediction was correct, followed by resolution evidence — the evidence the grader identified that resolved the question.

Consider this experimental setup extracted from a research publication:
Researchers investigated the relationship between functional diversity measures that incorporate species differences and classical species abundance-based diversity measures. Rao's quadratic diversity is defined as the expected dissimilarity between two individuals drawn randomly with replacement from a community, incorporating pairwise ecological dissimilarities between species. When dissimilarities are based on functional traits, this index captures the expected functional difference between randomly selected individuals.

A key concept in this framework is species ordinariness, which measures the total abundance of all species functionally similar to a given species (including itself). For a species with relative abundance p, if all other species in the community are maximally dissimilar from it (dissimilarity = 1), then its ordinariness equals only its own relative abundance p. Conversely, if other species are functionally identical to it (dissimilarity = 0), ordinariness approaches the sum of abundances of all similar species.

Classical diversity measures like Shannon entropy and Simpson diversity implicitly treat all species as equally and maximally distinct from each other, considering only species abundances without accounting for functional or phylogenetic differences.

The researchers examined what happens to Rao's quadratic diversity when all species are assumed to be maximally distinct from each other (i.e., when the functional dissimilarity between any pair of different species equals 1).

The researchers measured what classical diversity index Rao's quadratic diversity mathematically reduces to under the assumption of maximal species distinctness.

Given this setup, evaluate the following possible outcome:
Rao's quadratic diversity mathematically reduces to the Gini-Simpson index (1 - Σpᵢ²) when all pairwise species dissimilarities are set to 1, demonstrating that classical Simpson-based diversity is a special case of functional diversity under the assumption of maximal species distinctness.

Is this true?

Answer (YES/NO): YES